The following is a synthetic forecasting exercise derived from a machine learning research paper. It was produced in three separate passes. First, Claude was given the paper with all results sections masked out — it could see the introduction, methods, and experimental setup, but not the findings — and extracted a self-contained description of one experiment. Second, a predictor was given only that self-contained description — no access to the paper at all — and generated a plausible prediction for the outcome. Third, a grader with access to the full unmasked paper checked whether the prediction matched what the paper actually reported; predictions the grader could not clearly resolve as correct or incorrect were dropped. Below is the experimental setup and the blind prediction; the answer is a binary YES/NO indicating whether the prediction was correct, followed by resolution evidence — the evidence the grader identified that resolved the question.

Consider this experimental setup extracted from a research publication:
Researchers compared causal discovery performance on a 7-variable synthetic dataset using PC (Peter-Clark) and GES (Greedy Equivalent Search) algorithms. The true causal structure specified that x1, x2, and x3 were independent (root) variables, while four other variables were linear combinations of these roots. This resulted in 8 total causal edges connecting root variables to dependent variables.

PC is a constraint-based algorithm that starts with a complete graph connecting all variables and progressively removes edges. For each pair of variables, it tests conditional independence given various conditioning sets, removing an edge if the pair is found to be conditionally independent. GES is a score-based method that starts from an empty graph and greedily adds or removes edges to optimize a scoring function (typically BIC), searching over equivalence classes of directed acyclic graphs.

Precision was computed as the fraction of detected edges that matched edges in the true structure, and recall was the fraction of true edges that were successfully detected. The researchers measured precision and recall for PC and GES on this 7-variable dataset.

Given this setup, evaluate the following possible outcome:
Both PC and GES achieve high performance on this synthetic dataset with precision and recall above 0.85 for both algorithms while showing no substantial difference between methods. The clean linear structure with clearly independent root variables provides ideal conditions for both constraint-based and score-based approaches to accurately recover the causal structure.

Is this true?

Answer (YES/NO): NO